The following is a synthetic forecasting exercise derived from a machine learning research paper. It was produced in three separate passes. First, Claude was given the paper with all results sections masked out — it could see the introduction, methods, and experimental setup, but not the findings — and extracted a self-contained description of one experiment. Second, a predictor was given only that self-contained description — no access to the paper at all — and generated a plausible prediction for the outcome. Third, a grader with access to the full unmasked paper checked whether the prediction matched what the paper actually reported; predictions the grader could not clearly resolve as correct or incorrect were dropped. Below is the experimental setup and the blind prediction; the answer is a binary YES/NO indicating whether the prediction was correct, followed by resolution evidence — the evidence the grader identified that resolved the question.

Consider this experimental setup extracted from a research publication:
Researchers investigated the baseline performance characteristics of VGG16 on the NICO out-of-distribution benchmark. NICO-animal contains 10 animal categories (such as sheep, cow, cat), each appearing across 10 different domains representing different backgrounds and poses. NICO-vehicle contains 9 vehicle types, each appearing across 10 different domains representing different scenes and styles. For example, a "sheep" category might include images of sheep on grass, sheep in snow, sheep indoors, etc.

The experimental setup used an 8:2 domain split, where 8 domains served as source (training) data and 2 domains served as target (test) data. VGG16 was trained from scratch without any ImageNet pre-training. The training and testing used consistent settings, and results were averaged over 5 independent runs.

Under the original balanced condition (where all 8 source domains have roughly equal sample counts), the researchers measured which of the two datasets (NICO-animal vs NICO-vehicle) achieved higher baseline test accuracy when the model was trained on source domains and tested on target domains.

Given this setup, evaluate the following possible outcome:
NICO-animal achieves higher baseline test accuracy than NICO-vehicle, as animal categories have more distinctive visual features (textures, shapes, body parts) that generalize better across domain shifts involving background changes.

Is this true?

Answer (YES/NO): NO